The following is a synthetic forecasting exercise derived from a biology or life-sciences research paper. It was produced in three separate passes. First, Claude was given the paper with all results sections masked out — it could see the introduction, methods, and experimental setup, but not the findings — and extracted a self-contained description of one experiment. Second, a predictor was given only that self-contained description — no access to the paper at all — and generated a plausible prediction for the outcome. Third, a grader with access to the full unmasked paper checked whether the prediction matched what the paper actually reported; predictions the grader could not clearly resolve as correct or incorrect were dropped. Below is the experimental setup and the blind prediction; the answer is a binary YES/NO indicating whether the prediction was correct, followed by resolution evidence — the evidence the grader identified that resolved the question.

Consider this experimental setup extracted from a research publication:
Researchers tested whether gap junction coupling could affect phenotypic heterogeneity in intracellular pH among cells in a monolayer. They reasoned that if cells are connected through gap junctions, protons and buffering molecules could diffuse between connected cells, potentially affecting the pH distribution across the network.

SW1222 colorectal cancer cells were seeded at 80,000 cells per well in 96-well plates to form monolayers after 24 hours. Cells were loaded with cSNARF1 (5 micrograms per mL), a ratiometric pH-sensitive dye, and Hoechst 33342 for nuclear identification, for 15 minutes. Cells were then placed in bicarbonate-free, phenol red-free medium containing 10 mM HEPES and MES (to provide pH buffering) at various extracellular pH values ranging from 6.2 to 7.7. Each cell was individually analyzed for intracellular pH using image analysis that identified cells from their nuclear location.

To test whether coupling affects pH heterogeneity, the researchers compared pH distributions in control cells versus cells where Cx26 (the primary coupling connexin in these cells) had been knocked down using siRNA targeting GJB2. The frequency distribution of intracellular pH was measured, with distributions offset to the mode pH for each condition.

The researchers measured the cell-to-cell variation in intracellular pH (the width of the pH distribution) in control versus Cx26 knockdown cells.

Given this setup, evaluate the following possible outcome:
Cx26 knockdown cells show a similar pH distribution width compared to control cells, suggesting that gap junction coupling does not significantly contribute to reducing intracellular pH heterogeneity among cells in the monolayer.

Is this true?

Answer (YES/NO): NO